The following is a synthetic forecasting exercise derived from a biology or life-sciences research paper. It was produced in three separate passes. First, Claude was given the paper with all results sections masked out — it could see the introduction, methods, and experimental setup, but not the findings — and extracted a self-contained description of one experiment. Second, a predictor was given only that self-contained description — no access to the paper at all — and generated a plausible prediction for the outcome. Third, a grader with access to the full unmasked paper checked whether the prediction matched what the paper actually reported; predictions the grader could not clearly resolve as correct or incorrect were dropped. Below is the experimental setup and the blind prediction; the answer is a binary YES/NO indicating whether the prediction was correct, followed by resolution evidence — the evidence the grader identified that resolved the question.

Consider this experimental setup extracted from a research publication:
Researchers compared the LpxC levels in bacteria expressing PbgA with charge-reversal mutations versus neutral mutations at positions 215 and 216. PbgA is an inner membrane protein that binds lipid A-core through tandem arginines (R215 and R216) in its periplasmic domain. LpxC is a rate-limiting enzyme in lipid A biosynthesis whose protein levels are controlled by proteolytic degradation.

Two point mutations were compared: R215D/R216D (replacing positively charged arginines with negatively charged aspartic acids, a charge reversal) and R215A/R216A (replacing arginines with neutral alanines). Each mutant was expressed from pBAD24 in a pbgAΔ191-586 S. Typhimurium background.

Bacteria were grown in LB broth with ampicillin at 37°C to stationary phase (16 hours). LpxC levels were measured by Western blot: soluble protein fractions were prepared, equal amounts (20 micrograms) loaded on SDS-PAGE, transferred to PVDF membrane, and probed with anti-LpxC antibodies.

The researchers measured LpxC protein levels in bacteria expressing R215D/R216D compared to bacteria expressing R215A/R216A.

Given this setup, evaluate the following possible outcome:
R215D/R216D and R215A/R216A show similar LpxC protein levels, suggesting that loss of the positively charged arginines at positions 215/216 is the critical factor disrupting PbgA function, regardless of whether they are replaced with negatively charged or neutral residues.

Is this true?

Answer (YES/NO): NO